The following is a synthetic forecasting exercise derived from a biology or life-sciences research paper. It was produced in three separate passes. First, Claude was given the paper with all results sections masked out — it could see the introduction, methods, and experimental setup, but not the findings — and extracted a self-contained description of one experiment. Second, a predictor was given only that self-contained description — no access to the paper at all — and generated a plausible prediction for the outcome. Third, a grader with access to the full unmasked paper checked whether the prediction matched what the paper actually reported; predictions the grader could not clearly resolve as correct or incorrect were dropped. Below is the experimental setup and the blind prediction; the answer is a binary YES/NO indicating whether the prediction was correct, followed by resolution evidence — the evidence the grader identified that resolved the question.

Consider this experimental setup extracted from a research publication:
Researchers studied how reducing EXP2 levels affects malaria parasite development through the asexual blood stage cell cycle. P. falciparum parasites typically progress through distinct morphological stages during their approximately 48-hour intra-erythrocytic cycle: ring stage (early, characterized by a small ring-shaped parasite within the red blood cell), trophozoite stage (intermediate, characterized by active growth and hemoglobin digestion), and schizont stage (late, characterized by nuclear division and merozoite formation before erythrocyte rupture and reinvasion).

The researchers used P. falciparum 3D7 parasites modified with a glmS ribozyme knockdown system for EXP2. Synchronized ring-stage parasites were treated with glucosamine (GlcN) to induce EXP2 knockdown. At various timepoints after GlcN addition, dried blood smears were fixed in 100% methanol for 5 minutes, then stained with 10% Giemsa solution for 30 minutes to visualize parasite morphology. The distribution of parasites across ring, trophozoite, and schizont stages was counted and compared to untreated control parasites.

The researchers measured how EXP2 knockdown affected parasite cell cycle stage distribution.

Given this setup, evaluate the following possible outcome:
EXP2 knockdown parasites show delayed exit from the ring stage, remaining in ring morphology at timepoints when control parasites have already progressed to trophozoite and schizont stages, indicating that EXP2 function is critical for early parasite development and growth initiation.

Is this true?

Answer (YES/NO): NO